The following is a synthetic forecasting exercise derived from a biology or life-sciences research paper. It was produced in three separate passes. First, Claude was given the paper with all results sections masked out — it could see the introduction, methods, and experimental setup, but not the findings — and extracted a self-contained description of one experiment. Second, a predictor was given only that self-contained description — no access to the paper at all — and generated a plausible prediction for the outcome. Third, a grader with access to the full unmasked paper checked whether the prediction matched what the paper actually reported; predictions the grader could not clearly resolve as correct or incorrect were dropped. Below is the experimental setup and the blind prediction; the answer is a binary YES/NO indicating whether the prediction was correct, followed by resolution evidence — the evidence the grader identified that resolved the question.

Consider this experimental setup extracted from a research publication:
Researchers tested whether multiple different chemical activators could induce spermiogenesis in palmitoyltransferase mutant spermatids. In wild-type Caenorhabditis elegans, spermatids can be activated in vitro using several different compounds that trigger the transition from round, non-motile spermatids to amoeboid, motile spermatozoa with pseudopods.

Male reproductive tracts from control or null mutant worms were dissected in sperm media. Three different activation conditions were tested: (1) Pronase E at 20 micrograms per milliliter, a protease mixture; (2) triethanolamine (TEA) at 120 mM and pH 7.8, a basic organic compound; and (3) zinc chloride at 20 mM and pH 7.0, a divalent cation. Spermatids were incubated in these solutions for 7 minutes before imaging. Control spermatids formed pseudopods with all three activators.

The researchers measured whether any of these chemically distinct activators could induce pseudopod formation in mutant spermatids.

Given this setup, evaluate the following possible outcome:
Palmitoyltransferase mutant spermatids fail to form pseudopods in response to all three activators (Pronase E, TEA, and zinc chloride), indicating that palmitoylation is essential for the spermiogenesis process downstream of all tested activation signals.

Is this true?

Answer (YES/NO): YES